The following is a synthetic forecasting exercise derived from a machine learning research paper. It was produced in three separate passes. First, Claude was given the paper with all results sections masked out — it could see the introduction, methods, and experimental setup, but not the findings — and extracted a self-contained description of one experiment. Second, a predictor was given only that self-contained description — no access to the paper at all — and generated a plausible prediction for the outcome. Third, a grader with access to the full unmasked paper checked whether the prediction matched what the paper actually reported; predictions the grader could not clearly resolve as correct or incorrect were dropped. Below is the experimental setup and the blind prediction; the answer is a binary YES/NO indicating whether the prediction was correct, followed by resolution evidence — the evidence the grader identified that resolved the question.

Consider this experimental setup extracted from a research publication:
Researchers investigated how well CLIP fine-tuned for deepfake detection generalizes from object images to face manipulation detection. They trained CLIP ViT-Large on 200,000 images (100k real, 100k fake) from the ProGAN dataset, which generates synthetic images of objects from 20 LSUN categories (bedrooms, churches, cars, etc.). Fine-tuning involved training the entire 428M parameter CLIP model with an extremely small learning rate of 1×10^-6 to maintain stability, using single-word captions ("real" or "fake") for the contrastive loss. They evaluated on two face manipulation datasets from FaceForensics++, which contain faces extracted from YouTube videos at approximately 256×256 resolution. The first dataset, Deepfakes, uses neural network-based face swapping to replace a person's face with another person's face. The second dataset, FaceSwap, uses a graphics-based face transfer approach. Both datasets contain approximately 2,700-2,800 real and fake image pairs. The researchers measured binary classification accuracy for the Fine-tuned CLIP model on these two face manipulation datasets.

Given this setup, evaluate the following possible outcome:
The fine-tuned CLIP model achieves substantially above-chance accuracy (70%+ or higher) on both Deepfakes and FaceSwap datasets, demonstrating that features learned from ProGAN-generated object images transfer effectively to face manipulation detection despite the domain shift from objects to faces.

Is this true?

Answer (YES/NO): NO